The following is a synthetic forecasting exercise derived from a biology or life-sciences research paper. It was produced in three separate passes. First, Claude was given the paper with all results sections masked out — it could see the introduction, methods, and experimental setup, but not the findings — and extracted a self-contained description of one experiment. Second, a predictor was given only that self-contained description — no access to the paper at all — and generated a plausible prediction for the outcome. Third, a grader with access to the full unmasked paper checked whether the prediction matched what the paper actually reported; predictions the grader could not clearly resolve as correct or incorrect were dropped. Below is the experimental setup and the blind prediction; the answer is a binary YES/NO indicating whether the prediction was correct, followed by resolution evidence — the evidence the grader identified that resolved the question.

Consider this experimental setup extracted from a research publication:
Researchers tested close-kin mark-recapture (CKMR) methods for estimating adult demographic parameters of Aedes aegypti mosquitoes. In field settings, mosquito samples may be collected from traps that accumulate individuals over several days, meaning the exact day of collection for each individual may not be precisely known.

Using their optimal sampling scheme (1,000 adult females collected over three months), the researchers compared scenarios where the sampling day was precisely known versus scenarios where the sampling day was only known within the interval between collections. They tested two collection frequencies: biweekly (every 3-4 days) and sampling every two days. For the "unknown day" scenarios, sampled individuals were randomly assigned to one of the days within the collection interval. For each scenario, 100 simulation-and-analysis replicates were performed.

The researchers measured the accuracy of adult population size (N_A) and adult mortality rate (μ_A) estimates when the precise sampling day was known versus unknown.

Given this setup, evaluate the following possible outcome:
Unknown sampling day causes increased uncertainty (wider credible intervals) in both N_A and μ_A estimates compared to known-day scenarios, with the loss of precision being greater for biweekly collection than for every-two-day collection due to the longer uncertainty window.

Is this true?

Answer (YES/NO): NO